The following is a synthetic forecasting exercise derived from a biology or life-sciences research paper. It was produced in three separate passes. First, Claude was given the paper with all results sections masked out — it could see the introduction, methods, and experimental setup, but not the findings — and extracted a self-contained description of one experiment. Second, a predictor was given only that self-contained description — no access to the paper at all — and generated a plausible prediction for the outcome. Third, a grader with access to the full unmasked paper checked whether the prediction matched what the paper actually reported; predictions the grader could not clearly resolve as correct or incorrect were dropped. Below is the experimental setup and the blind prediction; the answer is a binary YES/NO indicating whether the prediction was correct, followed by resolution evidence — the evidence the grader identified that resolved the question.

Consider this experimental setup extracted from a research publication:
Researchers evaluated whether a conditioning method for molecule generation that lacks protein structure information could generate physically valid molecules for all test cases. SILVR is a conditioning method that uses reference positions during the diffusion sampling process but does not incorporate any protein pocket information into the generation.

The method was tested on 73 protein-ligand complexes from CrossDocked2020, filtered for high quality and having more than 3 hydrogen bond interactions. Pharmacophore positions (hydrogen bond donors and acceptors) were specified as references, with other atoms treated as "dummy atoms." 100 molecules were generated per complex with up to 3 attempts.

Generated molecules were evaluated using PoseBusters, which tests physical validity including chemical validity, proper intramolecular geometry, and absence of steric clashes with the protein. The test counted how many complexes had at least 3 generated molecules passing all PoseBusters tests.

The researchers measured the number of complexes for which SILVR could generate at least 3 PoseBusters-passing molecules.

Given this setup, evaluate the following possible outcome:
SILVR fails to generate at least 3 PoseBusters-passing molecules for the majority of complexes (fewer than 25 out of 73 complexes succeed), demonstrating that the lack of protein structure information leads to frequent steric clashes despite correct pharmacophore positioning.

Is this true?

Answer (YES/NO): NO